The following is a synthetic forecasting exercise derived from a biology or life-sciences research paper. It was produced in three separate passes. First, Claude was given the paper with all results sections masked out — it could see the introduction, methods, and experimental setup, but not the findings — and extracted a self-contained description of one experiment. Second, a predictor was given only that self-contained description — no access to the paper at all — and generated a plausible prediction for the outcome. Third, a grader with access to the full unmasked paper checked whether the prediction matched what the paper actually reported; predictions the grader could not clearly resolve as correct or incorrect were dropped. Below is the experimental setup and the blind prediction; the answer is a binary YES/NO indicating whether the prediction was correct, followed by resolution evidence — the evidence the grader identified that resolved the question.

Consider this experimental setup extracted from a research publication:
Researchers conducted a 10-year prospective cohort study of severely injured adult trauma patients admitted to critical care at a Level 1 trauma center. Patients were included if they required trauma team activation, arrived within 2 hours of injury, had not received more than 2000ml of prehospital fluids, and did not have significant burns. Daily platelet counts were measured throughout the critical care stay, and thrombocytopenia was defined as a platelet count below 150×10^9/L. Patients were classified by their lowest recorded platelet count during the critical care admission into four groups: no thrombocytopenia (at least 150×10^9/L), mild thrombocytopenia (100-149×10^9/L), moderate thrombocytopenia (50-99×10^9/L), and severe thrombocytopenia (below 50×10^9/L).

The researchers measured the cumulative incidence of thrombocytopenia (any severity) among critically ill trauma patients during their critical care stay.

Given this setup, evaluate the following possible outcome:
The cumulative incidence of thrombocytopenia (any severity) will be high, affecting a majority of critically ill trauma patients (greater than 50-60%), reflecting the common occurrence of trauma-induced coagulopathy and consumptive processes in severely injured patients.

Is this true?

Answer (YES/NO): YES